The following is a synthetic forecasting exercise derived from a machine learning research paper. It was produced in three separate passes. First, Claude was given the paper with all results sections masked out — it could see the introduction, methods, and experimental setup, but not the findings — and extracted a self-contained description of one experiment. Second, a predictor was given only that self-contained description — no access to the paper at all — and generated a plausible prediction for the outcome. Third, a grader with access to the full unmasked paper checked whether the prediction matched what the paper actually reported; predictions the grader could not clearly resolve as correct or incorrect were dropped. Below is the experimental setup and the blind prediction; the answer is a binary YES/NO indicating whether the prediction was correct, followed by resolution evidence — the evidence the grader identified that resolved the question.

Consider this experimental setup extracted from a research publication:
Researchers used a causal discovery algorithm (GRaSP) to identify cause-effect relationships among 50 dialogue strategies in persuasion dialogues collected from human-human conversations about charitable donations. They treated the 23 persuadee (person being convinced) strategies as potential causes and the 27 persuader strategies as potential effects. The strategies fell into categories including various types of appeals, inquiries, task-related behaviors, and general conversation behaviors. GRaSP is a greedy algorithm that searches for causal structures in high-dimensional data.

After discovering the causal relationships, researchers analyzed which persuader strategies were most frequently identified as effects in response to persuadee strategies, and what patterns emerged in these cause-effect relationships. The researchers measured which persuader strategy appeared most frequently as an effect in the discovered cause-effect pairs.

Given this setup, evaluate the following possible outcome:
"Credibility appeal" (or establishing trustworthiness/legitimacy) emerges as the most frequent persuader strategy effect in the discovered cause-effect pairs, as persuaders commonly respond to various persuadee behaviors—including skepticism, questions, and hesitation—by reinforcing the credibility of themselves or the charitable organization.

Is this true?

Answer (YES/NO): NO